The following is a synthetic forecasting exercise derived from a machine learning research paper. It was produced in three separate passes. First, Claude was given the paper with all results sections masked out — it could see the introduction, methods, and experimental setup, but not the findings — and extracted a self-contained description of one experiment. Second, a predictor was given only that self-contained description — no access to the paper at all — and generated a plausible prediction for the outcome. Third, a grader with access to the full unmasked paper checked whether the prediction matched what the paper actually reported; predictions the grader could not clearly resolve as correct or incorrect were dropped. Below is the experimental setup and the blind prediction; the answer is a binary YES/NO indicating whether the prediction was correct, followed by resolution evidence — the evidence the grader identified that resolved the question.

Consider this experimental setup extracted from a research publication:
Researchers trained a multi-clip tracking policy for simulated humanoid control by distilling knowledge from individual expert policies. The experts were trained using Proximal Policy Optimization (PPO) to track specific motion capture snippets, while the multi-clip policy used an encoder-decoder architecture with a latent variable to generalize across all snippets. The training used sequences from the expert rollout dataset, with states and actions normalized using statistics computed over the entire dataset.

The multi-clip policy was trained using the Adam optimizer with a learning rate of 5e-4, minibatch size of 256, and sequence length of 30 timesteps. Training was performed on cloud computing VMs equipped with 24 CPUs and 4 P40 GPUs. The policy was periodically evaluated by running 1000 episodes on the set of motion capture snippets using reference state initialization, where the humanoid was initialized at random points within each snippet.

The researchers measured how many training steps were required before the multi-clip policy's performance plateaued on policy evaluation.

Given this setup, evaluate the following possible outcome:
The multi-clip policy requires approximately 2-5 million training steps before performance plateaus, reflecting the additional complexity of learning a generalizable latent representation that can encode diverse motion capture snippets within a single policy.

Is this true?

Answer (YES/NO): NO